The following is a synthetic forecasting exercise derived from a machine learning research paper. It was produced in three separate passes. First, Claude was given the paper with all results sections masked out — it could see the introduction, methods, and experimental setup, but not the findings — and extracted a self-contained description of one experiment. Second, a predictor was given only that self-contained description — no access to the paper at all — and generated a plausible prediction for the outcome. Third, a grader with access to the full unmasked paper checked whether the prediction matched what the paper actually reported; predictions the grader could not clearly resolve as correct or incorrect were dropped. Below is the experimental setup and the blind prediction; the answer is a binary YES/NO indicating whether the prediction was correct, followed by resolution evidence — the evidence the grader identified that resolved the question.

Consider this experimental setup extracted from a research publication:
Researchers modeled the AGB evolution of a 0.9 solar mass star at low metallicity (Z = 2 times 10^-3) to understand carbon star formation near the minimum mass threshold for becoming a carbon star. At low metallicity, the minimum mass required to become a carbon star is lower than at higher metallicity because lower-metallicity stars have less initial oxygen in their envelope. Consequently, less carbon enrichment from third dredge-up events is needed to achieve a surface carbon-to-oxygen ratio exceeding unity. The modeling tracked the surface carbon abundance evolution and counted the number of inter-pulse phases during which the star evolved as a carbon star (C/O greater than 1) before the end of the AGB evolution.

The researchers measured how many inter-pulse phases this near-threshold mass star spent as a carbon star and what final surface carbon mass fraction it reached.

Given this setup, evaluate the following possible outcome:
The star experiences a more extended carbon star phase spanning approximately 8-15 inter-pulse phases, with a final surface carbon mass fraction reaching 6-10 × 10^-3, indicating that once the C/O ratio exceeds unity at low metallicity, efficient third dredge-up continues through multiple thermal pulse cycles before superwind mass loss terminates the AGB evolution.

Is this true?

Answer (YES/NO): NO